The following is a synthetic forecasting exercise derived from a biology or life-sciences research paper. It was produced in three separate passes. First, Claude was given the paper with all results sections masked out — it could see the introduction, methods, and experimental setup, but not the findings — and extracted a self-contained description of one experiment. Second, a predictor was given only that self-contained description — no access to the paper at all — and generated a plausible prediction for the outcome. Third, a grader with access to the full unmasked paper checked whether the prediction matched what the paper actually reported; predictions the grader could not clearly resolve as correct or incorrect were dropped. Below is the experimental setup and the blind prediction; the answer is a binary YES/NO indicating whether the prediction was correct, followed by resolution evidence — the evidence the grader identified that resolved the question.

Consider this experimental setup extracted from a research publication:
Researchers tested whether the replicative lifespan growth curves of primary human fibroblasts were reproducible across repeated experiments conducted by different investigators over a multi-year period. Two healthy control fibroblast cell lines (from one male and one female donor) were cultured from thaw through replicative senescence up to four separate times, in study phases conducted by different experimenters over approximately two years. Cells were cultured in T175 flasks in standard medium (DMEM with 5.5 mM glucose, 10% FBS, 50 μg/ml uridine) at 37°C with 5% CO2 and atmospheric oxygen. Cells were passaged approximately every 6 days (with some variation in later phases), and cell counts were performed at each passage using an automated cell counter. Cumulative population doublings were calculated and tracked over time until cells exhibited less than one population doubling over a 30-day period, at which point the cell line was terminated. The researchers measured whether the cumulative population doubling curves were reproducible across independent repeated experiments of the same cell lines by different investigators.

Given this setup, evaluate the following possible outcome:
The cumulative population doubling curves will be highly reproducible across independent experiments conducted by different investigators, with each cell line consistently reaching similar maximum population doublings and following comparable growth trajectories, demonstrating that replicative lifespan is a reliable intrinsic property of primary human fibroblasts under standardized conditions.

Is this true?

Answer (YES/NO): YES